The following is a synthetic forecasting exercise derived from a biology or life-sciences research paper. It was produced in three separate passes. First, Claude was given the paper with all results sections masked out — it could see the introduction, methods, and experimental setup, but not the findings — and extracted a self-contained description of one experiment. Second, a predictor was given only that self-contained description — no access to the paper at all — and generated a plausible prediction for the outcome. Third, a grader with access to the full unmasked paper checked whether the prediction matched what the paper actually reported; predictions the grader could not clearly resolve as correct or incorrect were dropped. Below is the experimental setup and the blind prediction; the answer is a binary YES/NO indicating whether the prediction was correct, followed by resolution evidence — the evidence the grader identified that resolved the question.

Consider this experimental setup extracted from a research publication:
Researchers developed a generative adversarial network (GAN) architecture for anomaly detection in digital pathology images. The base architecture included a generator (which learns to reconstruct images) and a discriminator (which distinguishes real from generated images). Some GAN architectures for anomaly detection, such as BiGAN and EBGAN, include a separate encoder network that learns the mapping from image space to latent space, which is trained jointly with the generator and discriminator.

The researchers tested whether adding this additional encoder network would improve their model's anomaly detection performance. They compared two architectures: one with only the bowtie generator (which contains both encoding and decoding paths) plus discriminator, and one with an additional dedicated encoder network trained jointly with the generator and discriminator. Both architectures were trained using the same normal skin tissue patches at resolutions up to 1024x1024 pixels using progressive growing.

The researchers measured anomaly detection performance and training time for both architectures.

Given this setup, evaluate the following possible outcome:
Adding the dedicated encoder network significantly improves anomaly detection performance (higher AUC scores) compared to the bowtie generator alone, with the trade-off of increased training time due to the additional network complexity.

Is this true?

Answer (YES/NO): NO